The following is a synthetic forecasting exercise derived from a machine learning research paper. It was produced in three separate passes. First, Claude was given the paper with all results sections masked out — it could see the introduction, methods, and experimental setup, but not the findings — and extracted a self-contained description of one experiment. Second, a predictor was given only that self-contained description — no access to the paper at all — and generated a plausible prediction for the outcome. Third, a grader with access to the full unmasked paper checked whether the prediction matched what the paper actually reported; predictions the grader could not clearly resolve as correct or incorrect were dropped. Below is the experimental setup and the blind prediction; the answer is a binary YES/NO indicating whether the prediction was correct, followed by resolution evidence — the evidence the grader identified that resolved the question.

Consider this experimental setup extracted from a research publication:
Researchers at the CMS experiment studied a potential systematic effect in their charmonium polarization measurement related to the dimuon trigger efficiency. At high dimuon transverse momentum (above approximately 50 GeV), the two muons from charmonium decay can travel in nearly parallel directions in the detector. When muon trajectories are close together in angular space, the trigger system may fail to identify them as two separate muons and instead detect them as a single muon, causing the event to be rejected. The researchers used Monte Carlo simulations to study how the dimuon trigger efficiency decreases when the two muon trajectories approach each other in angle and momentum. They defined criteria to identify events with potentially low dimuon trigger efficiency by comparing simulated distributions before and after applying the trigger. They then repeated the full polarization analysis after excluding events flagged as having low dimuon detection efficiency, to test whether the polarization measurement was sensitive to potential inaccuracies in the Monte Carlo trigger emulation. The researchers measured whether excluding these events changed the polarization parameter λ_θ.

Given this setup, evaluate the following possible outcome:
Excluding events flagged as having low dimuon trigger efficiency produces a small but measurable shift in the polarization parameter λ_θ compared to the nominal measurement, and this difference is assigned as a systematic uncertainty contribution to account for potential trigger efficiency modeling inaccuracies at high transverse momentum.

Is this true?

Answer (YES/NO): NO